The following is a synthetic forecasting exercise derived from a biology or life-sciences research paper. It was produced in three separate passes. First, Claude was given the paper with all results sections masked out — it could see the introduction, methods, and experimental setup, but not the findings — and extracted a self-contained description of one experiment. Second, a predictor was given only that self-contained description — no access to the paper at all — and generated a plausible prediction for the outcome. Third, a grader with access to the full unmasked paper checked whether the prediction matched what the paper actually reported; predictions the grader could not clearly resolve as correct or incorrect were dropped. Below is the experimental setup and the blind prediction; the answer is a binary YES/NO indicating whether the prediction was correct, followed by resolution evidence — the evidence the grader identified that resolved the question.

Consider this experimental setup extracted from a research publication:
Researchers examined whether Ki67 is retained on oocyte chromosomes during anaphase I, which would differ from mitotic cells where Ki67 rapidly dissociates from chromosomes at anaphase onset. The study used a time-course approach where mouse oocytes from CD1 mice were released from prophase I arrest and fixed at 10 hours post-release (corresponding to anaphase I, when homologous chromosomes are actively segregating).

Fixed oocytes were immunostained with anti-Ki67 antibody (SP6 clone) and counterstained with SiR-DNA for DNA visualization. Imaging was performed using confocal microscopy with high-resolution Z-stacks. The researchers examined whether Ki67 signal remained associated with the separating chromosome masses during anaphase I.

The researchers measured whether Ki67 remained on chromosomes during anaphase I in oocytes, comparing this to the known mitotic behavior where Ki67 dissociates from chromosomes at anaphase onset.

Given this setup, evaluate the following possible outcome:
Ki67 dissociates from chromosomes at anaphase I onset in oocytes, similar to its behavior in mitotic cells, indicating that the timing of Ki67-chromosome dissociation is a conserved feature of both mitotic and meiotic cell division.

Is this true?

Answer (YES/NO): NO